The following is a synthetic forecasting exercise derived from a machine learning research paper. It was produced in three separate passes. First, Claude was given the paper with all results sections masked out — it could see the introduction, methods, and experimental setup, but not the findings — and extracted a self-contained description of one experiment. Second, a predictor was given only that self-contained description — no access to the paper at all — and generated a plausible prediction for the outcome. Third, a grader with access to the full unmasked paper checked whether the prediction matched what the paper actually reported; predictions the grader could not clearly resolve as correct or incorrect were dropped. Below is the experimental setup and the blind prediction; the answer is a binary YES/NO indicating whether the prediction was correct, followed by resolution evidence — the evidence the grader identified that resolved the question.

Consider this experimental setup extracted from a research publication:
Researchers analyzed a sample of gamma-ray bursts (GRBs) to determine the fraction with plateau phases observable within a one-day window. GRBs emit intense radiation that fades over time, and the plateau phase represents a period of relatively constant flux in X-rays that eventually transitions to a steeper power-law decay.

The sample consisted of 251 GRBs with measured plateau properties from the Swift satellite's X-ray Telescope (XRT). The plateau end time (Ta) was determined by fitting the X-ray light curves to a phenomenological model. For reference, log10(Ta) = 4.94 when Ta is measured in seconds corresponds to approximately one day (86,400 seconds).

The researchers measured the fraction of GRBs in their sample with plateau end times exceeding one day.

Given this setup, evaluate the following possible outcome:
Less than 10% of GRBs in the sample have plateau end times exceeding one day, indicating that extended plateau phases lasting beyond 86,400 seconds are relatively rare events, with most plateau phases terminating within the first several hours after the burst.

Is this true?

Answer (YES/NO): YES